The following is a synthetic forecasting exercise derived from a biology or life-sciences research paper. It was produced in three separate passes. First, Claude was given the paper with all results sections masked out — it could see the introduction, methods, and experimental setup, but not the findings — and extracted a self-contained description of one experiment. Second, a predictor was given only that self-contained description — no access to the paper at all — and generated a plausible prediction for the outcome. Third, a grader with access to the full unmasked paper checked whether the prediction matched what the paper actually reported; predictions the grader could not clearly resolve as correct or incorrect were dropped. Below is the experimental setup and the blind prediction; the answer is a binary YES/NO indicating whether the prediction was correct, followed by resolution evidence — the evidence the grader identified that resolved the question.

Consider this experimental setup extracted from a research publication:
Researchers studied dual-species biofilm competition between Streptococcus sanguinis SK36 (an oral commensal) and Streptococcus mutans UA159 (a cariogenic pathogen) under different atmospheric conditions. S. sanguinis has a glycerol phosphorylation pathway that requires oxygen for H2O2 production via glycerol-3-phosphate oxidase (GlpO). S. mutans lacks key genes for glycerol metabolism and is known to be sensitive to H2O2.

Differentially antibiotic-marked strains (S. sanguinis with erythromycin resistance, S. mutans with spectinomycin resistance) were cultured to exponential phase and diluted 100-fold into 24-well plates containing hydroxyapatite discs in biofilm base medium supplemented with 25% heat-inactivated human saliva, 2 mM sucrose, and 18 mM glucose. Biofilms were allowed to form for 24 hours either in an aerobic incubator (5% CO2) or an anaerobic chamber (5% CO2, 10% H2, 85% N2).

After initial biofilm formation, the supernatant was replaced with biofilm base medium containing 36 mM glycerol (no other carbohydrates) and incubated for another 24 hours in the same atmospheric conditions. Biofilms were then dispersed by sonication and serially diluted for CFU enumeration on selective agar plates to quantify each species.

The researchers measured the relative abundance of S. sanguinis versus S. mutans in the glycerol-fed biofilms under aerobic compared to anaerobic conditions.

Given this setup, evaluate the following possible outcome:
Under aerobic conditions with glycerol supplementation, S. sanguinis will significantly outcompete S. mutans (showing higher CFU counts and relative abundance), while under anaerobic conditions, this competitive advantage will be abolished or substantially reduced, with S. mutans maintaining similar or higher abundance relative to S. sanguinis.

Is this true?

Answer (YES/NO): YES